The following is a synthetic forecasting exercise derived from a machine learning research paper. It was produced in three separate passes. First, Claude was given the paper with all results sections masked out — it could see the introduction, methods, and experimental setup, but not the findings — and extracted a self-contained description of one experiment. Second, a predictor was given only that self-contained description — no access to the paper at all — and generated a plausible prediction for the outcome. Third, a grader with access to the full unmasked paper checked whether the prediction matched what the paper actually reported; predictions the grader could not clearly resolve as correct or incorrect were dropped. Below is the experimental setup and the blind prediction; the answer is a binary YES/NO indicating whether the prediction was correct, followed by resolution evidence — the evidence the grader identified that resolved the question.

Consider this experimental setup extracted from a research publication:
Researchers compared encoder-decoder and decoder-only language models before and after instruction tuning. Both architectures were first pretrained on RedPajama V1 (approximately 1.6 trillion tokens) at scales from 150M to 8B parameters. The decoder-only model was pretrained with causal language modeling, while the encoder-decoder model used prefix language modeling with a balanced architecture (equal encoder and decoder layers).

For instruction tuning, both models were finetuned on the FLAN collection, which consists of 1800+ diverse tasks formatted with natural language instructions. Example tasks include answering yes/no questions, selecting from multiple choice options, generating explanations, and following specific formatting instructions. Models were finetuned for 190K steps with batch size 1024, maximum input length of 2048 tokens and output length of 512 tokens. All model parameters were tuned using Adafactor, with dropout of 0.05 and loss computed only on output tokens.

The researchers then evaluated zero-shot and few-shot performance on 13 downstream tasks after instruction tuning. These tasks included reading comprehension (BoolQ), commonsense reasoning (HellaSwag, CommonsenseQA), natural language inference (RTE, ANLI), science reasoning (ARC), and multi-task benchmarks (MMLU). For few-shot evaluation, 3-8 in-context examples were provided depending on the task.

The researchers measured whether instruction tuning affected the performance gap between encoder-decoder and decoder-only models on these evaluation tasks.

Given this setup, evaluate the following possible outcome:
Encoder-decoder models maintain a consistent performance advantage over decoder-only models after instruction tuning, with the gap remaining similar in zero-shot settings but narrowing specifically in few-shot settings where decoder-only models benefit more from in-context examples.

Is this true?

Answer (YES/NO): NO